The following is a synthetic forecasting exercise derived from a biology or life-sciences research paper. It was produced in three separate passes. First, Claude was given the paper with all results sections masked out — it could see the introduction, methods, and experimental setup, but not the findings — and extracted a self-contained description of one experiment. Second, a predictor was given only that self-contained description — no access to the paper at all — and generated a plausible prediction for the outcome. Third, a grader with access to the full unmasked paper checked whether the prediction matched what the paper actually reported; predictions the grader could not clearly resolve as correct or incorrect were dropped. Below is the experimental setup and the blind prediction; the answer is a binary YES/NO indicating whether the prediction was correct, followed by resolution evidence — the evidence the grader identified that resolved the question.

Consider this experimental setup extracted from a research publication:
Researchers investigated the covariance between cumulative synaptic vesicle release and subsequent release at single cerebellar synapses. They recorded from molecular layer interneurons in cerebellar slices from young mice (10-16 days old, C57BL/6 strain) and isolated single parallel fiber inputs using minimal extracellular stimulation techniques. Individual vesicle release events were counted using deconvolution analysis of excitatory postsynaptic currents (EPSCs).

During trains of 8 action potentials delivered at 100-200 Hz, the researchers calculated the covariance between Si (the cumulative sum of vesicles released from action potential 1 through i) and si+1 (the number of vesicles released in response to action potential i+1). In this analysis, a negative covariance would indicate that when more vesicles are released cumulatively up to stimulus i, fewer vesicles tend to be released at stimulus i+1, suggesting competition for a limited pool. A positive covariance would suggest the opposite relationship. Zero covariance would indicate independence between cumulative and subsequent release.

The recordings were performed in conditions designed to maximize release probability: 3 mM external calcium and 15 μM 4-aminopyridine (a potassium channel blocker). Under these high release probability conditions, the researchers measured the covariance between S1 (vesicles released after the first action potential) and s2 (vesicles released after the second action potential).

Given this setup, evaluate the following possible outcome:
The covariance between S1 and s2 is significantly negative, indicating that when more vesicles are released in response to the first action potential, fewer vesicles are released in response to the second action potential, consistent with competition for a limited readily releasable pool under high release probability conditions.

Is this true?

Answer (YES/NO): NO